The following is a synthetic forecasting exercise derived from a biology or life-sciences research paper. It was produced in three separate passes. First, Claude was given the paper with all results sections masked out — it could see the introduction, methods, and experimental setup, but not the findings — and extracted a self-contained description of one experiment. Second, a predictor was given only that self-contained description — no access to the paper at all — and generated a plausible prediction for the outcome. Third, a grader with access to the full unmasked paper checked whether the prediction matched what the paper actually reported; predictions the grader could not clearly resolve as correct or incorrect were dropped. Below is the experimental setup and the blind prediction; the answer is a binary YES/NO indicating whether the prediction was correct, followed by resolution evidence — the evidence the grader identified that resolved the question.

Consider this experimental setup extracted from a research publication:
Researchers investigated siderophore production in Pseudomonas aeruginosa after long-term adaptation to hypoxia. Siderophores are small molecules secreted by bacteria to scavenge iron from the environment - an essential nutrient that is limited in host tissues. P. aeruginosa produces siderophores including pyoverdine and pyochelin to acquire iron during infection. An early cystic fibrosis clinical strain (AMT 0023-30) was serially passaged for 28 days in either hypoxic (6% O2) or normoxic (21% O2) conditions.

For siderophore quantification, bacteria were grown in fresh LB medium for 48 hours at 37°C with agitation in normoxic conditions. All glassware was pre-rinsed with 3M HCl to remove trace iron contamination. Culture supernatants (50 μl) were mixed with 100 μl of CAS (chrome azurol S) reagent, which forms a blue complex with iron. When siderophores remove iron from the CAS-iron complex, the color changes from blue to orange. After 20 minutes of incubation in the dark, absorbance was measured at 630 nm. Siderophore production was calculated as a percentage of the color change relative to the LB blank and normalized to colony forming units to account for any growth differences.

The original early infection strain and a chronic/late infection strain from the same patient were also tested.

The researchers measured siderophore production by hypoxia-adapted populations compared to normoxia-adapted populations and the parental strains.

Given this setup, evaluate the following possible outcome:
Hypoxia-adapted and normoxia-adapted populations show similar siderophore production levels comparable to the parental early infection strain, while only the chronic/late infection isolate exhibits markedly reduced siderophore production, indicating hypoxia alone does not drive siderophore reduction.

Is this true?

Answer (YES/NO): NO